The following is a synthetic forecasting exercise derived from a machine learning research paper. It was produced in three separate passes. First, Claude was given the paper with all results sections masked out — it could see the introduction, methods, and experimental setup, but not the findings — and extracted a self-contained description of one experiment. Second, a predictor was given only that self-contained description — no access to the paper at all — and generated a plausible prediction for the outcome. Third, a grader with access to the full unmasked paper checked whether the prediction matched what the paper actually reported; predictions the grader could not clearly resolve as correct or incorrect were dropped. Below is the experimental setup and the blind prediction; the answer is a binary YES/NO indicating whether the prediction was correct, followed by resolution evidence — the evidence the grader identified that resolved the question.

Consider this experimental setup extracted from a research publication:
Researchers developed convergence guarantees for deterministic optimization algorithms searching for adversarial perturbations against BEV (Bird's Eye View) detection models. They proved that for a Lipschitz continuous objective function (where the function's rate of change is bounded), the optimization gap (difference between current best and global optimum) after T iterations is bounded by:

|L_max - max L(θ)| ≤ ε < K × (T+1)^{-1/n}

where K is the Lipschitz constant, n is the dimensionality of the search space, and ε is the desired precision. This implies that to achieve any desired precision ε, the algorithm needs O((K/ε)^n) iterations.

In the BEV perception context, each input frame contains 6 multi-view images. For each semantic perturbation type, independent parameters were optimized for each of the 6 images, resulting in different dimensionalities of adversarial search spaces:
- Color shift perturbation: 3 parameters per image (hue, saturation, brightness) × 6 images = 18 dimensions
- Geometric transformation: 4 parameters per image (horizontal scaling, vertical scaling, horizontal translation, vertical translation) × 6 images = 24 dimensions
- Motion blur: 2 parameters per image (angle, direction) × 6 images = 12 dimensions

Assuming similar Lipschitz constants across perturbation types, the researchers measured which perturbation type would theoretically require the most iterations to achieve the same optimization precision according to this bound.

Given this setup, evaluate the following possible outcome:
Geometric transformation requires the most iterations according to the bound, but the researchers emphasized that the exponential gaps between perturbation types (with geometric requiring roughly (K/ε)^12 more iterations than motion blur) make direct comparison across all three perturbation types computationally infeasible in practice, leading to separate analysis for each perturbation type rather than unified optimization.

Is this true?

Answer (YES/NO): NO